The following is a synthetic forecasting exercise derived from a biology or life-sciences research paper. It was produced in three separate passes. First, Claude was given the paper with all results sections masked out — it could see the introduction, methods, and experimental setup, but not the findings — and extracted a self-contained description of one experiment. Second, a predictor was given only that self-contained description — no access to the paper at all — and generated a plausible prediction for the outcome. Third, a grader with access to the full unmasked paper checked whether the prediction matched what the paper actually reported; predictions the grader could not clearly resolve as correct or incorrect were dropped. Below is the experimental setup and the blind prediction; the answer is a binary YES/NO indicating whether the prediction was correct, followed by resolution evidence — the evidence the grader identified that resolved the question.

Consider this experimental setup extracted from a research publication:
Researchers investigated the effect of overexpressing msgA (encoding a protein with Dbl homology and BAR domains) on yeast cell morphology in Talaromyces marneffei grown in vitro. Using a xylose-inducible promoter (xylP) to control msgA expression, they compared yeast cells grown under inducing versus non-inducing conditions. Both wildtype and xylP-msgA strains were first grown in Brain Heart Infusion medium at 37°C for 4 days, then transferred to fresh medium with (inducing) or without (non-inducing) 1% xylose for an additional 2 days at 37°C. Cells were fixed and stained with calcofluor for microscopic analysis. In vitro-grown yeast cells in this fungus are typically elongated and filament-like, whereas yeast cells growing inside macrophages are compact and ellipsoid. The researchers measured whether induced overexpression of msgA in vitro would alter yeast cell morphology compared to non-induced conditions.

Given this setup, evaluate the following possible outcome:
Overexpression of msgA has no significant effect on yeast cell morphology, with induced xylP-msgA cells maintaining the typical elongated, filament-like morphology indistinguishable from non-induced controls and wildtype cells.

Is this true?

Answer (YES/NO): NO